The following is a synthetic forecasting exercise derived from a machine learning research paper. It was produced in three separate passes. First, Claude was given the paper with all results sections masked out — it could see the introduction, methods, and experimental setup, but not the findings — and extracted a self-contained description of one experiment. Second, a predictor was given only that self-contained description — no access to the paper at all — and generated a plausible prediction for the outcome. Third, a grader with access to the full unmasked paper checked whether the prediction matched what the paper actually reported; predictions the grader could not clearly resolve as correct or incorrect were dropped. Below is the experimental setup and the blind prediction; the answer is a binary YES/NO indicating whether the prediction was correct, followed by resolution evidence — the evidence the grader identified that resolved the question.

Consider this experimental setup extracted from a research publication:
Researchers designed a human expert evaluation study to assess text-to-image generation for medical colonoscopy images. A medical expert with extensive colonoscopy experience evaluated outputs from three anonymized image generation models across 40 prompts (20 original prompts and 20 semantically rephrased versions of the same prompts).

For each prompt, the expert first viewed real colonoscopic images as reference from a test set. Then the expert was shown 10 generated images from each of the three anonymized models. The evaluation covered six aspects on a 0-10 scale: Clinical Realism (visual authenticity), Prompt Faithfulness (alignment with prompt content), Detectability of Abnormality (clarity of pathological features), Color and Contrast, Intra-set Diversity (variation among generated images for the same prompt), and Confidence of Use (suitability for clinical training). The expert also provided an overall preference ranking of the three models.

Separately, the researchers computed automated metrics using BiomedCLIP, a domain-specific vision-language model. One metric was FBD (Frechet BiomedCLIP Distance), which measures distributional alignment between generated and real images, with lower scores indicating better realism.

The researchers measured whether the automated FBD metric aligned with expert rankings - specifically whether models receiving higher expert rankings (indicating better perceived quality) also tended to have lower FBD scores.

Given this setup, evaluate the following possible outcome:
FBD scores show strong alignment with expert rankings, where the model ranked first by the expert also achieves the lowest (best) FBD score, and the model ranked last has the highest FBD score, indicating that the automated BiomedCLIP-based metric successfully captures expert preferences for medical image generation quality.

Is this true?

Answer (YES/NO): YES